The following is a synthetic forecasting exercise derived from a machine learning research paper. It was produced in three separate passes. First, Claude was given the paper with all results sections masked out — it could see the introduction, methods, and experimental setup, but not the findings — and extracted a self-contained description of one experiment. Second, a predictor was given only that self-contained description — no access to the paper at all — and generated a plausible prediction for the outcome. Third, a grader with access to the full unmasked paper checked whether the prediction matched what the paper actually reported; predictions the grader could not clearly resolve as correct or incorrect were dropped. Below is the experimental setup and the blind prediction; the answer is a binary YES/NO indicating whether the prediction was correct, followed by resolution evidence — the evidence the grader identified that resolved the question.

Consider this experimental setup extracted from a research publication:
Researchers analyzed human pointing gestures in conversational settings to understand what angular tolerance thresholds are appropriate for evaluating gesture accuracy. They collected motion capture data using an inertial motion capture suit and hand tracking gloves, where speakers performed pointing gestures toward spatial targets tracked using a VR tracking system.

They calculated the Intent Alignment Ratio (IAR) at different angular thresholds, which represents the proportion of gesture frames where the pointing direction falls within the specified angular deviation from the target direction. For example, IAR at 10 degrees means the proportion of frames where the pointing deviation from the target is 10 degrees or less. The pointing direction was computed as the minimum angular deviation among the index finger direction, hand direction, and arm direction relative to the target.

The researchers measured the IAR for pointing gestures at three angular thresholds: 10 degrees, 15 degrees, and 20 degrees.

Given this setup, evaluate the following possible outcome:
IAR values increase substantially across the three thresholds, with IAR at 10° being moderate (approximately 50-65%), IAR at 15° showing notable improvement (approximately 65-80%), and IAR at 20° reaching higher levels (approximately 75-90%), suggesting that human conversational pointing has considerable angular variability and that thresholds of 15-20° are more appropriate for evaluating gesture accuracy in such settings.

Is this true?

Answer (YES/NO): NO